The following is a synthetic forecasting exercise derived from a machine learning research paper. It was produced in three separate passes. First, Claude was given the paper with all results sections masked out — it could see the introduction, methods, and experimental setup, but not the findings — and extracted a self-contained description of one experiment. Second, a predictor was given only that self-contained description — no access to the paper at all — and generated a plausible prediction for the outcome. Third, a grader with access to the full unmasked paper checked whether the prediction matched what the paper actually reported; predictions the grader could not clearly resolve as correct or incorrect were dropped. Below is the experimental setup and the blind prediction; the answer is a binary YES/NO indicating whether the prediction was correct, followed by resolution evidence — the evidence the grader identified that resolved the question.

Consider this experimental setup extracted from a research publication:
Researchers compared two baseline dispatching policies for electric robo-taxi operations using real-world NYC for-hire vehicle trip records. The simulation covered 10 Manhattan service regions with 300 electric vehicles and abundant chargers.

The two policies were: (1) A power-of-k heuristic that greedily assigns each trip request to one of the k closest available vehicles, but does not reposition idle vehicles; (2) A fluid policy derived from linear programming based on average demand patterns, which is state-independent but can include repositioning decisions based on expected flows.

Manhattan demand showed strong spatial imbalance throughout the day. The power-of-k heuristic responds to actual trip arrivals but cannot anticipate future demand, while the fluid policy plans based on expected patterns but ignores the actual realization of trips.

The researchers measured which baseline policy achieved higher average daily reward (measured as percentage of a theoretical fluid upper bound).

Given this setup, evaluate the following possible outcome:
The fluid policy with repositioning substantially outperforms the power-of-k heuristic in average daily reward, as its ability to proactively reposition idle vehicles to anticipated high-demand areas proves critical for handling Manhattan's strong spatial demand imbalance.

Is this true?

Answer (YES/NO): NO